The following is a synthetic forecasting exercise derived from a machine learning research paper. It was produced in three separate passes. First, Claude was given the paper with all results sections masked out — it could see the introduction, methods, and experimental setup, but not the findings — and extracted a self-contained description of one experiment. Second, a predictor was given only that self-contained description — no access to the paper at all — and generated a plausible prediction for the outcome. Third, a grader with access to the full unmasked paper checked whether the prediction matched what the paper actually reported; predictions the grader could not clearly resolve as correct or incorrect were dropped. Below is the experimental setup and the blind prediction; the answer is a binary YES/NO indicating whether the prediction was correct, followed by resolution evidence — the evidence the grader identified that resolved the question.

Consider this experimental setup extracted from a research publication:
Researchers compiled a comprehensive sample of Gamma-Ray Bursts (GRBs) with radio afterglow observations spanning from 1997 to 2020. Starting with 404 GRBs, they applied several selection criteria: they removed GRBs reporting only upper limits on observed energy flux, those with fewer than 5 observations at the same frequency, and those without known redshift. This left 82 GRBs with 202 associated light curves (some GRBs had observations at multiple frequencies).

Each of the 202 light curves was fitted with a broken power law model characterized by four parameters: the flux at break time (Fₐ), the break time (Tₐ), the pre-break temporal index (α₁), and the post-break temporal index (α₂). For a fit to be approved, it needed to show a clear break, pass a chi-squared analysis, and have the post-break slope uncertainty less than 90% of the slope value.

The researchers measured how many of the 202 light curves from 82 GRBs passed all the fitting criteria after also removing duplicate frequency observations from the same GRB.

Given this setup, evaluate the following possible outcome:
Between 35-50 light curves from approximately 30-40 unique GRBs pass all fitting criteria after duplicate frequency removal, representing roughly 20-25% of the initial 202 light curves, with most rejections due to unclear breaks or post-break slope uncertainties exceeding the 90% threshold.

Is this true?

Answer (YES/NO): NO